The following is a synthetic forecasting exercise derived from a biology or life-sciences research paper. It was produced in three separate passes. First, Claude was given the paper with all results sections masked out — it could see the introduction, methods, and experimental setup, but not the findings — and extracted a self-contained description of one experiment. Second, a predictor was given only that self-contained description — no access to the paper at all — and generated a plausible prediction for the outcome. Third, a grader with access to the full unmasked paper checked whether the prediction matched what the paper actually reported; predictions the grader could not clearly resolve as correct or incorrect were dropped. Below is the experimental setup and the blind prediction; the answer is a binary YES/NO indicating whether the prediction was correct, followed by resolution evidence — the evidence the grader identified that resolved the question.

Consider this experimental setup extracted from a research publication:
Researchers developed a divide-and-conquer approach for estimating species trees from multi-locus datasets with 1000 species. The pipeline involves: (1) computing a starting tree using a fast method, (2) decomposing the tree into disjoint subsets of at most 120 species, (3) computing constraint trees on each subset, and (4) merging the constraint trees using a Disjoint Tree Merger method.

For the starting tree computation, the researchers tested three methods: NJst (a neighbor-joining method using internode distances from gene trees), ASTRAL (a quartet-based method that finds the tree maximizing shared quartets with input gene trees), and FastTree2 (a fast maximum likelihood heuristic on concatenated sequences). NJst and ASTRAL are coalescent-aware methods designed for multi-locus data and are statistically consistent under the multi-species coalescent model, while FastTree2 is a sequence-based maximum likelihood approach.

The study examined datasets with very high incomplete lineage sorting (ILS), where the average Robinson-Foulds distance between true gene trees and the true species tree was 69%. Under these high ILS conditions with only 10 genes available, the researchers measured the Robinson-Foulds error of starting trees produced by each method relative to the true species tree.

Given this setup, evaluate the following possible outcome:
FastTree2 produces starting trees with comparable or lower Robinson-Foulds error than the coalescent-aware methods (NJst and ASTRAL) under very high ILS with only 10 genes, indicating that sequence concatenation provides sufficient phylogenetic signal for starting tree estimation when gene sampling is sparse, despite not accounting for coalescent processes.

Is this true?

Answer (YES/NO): NO